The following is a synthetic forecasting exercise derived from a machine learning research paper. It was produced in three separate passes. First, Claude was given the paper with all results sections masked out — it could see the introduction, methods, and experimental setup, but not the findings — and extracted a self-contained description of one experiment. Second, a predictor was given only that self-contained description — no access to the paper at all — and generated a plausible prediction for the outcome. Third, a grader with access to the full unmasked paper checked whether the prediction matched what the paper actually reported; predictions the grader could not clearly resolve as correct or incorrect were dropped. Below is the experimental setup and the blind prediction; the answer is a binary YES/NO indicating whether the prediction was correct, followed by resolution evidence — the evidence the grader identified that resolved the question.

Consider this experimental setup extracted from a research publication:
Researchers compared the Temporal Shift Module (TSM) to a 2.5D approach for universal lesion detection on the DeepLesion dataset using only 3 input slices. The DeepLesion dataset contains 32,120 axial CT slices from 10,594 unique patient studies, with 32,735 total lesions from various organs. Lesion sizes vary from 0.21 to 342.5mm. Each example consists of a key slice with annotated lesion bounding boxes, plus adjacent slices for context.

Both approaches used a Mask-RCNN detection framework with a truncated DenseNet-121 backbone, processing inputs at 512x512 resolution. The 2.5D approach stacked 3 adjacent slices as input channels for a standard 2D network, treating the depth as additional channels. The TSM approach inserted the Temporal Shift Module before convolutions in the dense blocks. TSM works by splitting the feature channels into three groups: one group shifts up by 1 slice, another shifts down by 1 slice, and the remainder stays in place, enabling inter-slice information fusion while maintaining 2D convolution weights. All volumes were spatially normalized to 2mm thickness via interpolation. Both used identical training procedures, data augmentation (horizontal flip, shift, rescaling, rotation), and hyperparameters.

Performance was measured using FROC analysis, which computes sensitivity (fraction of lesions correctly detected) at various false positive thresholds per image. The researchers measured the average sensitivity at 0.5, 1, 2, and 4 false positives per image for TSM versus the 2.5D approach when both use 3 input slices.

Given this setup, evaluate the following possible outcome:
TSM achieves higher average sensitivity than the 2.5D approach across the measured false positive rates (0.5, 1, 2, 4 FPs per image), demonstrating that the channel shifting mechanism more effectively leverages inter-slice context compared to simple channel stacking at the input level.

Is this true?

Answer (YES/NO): NO